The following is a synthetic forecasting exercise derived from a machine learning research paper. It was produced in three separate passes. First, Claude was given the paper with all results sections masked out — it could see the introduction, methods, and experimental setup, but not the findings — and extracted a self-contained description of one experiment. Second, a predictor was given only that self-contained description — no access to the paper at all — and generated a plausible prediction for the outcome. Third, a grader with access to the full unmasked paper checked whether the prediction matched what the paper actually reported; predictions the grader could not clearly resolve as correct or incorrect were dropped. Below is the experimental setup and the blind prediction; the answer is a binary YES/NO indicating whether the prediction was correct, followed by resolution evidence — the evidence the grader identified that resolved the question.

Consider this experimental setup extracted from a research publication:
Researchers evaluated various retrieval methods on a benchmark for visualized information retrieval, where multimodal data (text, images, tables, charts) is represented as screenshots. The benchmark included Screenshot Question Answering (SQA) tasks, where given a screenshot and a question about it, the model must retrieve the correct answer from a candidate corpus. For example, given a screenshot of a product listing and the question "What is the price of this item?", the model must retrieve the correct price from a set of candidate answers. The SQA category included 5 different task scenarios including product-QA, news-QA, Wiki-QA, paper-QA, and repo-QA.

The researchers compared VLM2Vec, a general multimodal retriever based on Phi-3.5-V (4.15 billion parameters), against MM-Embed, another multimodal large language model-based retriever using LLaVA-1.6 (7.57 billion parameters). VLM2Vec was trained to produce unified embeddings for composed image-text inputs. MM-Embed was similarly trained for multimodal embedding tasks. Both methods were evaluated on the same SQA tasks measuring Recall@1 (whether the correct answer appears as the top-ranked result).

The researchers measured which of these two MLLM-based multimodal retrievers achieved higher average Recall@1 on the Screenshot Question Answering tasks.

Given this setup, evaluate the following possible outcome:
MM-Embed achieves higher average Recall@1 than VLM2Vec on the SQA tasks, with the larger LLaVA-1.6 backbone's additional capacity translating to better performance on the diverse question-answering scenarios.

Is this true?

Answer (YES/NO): NO